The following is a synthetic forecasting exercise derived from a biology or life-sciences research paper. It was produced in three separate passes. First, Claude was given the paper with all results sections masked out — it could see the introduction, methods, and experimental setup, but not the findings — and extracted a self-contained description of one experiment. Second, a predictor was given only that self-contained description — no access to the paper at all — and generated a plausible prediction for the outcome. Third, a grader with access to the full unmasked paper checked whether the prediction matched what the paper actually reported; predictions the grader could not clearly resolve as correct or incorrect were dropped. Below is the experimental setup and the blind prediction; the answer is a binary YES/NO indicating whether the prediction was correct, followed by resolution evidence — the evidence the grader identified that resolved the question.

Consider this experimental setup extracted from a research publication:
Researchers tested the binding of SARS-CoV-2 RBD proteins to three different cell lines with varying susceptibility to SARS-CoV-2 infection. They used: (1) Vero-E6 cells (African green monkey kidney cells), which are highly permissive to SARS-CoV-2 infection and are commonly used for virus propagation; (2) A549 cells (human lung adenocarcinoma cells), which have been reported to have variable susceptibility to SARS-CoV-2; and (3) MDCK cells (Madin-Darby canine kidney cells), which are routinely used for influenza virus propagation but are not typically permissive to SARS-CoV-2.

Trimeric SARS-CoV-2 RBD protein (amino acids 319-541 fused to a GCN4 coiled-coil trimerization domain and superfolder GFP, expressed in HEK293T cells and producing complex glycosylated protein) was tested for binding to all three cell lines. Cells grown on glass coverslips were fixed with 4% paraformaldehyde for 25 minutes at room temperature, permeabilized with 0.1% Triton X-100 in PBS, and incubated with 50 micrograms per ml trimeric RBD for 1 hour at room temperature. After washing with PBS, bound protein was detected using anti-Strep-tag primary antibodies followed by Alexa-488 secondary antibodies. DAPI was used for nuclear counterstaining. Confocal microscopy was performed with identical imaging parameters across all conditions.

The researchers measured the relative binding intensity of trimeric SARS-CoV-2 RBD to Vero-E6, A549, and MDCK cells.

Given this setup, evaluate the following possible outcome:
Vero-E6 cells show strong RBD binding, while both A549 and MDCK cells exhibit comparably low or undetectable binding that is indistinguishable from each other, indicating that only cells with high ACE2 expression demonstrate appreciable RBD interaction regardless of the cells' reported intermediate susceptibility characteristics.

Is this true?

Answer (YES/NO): NO